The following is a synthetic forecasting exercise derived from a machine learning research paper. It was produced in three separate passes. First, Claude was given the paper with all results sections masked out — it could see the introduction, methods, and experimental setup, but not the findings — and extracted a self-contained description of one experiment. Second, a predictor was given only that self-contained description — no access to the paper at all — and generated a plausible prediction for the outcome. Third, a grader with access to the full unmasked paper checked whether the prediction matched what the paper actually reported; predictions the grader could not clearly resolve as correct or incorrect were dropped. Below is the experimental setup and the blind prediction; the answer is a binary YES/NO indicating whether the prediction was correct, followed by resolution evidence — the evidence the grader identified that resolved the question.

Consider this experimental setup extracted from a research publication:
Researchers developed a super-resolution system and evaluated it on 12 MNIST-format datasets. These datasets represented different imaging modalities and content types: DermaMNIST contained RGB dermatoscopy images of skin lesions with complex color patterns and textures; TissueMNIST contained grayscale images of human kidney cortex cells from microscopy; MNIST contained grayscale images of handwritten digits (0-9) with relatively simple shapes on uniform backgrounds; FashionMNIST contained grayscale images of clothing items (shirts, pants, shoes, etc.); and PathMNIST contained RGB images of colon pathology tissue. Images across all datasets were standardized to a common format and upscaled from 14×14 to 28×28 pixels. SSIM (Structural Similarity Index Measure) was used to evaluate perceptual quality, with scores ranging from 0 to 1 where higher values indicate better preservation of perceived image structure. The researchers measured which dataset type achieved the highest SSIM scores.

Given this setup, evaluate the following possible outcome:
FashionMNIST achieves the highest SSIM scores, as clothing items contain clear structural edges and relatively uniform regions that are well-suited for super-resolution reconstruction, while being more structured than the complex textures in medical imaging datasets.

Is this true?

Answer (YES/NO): NO